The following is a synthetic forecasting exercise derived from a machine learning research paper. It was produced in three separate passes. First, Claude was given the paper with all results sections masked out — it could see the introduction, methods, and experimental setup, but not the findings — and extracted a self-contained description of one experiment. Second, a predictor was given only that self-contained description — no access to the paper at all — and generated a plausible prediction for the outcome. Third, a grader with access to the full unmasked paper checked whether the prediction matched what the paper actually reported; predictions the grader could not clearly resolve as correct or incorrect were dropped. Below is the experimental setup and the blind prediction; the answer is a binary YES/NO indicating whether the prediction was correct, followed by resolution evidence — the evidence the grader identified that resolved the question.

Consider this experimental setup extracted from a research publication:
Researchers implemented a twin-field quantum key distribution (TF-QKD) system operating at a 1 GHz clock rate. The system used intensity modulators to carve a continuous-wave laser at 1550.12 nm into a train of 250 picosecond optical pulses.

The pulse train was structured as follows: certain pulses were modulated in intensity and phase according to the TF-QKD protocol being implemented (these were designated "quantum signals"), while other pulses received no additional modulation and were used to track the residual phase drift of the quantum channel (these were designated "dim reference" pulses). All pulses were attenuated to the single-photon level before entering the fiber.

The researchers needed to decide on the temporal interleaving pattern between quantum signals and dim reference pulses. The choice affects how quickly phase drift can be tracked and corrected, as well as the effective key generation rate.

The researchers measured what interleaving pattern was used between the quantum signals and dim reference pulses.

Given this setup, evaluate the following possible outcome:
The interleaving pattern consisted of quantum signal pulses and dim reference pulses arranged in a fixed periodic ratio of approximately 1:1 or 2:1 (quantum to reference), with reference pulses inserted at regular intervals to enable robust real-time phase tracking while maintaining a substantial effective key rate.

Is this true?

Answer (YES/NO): YES